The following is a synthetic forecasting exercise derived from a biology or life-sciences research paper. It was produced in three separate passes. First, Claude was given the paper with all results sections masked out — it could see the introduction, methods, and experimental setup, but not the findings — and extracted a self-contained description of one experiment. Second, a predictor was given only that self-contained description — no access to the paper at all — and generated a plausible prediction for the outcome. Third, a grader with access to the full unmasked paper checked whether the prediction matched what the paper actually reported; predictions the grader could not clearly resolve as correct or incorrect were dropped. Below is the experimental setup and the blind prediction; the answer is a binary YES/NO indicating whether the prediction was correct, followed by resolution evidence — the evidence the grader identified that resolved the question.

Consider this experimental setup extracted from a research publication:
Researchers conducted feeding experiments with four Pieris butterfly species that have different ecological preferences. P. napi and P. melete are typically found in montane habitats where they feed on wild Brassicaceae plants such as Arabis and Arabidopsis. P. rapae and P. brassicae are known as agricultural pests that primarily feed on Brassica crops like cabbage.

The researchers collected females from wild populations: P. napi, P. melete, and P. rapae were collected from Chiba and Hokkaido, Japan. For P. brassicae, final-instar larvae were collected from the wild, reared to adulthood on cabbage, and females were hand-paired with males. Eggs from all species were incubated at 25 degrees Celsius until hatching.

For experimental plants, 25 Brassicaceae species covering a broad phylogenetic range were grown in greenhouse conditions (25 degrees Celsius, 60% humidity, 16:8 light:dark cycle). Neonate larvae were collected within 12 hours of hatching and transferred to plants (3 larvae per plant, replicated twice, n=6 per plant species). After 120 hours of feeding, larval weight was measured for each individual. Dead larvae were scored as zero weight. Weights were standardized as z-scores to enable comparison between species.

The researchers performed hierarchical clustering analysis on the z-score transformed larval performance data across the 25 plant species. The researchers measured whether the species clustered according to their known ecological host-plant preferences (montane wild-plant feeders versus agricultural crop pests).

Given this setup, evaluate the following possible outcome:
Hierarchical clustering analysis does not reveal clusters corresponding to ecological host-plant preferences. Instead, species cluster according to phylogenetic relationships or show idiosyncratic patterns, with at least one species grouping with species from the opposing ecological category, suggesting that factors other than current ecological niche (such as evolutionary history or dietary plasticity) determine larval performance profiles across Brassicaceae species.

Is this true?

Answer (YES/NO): NO